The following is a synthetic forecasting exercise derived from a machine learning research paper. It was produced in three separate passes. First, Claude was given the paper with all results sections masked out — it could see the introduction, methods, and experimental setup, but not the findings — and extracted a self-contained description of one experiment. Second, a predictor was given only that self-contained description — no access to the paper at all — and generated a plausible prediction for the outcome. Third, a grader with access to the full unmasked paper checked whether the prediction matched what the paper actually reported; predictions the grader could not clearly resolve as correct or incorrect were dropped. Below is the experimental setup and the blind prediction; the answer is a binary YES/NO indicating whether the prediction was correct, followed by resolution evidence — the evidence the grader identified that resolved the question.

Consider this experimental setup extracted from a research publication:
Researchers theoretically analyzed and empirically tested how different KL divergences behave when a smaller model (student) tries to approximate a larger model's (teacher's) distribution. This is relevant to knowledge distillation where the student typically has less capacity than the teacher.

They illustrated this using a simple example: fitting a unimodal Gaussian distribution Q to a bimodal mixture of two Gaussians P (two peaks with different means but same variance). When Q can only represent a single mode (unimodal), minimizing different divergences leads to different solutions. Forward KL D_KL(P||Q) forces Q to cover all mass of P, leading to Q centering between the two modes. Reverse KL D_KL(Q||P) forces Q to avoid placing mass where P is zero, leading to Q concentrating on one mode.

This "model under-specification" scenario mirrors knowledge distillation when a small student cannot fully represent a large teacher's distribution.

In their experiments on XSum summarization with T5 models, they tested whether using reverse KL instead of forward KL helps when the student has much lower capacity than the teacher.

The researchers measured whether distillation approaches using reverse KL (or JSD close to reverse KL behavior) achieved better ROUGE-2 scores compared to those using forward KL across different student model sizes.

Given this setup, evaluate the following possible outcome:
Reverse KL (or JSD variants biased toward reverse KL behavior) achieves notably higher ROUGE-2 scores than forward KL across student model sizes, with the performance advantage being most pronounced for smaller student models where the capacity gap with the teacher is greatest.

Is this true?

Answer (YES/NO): NO